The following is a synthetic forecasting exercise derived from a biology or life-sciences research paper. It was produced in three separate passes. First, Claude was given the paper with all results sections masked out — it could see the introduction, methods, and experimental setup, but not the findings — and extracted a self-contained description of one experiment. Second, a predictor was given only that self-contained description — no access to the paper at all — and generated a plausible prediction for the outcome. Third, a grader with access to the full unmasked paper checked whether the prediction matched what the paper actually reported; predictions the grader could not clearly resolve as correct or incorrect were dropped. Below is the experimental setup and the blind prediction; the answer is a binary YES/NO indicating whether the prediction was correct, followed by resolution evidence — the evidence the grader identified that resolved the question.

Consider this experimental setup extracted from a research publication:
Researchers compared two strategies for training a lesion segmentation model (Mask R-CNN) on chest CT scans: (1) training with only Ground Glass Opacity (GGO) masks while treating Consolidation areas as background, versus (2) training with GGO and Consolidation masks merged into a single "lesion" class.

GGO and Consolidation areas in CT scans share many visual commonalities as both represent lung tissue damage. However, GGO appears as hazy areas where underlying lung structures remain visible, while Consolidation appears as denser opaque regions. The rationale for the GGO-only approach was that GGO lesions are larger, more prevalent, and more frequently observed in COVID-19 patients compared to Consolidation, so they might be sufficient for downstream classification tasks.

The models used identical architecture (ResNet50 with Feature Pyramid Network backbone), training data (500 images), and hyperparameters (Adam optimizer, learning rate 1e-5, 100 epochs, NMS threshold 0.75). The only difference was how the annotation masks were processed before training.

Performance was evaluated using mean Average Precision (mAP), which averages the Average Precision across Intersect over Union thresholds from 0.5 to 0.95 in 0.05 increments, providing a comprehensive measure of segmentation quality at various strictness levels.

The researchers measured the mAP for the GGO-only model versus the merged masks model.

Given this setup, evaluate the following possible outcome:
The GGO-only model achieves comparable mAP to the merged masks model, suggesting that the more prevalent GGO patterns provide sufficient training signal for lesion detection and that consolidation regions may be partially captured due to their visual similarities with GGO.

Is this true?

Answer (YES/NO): NO